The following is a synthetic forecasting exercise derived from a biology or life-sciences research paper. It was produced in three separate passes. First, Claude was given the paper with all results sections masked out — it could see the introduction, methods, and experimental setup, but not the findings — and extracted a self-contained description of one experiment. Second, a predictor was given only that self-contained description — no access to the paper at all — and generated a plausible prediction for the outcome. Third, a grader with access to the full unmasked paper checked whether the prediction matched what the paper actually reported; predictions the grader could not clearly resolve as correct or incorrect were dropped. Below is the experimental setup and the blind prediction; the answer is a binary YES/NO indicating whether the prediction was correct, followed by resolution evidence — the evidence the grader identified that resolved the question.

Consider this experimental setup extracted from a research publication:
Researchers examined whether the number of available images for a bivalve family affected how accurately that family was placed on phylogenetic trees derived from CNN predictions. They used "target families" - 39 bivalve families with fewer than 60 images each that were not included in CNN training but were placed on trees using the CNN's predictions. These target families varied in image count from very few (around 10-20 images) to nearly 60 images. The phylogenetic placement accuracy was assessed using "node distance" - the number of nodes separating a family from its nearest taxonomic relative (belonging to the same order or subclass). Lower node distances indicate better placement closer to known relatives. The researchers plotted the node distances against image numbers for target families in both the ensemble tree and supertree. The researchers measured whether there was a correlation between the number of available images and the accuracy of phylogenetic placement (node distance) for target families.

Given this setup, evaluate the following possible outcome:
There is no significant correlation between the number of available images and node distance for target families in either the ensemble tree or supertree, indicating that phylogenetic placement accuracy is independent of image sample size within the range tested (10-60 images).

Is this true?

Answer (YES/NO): YES